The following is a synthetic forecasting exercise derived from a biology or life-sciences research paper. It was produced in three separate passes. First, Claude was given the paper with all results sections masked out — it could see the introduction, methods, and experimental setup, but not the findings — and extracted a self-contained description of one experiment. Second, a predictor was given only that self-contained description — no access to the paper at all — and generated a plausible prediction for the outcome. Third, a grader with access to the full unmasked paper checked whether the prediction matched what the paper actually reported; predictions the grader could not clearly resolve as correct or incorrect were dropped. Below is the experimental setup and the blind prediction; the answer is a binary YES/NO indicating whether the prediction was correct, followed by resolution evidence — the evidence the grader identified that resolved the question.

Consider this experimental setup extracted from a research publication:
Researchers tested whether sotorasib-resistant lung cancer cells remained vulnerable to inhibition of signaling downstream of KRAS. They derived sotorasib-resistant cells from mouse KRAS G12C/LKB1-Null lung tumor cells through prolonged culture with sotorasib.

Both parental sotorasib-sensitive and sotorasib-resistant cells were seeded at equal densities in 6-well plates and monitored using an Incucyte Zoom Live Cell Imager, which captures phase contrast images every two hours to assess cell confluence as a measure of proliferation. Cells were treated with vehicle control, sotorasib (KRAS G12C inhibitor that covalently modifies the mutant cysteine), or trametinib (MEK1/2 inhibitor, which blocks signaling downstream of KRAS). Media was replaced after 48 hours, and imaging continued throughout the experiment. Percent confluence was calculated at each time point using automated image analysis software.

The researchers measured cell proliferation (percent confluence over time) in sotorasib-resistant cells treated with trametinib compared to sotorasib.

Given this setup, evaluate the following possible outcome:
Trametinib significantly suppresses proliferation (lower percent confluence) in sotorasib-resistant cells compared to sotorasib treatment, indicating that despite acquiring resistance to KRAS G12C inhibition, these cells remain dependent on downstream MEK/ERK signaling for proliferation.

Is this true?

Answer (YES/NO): YES